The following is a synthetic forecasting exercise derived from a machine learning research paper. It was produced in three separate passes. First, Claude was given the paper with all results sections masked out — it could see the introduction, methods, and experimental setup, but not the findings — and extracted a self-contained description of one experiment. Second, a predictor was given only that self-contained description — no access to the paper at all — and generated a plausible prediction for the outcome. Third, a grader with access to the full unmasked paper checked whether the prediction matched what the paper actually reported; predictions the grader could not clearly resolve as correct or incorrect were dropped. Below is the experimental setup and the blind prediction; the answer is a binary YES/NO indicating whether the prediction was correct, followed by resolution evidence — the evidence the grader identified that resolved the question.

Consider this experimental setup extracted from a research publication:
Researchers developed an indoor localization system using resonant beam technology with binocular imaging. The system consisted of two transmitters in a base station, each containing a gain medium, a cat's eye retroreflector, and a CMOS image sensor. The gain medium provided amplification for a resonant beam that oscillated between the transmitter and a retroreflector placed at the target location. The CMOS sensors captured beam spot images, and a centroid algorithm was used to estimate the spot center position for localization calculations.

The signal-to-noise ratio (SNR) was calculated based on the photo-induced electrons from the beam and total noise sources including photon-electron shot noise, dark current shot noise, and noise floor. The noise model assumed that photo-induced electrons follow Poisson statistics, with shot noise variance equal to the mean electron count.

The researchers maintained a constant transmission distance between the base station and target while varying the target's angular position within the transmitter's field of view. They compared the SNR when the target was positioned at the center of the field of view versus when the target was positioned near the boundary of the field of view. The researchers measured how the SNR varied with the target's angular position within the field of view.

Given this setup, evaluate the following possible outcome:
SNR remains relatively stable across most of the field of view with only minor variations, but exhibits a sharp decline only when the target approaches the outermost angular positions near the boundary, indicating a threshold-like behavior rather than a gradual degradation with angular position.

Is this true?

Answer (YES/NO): YES